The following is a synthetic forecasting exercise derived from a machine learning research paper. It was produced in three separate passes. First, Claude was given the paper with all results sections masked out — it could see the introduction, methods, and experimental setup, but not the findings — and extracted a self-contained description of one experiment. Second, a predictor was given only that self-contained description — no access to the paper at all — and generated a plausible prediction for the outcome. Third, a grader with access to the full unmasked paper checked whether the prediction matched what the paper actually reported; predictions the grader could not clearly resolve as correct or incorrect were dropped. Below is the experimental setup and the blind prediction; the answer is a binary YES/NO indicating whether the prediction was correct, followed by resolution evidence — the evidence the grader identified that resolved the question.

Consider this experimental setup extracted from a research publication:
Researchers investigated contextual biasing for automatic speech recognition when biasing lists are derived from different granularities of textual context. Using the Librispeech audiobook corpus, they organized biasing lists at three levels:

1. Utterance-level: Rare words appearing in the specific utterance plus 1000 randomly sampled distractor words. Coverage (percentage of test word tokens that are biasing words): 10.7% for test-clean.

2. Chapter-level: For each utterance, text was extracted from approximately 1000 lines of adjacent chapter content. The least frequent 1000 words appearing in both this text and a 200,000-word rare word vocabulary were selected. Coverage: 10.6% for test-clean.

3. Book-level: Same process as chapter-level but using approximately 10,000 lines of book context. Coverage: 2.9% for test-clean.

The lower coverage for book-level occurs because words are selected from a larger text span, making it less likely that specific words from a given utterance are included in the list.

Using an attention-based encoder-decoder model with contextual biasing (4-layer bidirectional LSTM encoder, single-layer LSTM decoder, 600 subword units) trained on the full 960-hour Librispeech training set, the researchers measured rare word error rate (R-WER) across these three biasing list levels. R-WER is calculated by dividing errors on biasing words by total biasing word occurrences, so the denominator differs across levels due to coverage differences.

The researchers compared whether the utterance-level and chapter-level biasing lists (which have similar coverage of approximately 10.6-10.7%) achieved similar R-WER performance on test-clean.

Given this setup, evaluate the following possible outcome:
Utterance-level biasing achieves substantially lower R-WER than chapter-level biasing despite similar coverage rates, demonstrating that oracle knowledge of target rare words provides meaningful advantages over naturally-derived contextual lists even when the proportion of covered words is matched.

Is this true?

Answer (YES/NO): NO